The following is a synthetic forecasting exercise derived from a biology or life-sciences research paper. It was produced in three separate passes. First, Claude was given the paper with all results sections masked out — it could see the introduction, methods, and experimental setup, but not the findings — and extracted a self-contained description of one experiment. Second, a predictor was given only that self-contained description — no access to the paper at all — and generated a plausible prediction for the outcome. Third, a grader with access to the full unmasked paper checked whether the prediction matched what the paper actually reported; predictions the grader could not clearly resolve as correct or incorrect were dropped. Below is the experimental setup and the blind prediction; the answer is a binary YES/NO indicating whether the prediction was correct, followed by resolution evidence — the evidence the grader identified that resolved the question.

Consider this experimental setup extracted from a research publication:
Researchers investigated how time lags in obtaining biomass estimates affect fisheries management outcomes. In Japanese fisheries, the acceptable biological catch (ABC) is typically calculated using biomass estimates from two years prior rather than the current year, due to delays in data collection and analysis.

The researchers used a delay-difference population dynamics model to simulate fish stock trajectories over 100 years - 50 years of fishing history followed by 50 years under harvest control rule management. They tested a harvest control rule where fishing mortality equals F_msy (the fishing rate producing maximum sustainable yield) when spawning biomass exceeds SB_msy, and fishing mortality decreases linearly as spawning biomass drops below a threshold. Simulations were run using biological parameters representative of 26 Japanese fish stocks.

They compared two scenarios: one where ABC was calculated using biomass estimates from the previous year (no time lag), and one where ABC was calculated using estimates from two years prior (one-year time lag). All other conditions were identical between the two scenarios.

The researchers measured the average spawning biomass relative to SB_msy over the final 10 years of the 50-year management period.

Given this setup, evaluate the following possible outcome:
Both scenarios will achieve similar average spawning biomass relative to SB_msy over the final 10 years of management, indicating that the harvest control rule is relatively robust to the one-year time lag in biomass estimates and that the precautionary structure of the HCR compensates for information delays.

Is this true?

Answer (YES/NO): YES